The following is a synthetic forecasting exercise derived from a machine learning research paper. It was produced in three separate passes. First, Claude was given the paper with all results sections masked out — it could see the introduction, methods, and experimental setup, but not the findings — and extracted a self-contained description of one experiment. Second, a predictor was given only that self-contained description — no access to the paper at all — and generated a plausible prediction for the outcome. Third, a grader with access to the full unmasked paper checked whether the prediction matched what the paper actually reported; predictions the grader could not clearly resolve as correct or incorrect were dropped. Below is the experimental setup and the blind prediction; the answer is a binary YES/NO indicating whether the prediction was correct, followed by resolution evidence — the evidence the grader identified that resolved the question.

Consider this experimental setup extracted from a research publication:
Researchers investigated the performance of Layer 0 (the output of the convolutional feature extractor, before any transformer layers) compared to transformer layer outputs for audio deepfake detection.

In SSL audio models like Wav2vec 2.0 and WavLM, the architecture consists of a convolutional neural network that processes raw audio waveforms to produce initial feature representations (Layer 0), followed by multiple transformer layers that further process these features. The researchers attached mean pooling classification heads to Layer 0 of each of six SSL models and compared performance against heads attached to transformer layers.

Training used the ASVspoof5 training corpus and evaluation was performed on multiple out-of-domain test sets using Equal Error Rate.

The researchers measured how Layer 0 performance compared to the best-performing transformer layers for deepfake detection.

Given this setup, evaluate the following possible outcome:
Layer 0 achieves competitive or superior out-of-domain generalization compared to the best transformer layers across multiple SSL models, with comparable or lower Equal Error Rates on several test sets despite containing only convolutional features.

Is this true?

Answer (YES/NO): NO